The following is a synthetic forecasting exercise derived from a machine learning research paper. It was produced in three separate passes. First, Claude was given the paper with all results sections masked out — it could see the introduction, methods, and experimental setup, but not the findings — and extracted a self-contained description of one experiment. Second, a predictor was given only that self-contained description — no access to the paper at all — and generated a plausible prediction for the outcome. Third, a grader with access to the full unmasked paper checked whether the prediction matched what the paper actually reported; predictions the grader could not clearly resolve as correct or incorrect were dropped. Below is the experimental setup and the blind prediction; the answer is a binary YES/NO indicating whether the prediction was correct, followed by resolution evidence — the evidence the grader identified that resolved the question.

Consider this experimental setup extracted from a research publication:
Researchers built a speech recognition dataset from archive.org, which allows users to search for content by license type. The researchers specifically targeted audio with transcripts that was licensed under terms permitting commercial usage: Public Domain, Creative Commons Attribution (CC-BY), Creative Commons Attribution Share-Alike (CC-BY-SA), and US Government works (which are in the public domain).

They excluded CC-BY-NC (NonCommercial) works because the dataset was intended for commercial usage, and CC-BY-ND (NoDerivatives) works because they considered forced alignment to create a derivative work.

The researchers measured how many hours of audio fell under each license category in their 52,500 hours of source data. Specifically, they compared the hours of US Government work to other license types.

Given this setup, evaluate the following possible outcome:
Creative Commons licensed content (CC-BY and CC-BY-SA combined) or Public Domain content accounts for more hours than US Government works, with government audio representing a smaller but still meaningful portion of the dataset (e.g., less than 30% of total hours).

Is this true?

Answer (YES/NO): NO